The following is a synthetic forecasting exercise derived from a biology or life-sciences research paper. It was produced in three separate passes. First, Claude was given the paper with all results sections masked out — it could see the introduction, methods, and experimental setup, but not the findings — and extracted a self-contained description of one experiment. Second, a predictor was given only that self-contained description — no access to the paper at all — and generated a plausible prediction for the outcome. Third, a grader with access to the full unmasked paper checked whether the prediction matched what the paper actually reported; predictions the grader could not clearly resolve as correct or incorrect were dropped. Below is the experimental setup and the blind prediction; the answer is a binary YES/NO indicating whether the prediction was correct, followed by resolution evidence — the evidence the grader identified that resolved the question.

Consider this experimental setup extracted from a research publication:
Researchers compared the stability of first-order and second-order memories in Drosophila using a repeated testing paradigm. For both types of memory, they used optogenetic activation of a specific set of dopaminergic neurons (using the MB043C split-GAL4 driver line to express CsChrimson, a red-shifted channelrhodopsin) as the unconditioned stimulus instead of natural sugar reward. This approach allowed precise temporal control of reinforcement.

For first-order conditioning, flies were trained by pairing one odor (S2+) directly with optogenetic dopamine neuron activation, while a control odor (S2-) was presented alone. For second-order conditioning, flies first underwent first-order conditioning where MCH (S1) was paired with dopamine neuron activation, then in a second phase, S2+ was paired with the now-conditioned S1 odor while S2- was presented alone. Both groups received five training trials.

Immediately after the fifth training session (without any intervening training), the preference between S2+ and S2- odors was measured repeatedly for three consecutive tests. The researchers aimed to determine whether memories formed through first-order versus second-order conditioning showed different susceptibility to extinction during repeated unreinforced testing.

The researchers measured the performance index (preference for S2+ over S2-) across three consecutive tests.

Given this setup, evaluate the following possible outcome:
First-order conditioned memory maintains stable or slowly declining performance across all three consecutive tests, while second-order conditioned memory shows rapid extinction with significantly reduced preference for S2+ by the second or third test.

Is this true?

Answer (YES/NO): YES